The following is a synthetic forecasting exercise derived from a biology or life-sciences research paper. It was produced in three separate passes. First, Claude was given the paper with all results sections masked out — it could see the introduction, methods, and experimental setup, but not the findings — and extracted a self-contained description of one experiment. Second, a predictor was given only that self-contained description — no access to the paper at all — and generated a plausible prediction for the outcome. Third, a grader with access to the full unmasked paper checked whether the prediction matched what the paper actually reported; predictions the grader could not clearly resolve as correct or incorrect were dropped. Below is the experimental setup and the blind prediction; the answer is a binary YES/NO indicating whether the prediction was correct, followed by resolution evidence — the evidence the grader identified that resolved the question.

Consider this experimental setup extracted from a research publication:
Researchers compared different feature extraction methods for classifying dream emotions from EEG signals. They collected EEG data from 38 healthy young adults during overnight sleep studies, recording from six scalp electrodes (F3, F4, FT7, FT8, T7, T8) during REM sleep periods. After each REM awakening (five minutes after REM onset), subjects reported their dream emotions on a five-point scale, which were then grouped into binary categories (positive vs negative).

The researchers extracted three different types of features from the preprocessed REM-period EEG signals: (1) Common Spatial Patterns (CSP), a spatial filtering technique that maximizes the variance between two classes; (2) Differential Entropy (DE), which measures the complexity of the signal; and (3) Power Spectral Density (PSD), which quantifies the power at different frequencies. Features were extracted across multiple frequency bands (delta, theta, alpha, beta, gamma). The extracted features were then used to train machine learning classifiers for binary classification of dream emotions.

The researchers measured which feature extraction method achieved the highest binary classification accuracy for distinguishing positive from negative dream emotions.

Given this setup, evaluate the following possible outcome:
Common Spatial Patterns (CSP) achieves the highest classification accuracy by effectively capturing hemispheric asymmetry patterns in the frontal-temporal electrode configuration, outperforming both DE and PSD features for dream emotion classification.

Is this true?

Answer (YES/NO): NO